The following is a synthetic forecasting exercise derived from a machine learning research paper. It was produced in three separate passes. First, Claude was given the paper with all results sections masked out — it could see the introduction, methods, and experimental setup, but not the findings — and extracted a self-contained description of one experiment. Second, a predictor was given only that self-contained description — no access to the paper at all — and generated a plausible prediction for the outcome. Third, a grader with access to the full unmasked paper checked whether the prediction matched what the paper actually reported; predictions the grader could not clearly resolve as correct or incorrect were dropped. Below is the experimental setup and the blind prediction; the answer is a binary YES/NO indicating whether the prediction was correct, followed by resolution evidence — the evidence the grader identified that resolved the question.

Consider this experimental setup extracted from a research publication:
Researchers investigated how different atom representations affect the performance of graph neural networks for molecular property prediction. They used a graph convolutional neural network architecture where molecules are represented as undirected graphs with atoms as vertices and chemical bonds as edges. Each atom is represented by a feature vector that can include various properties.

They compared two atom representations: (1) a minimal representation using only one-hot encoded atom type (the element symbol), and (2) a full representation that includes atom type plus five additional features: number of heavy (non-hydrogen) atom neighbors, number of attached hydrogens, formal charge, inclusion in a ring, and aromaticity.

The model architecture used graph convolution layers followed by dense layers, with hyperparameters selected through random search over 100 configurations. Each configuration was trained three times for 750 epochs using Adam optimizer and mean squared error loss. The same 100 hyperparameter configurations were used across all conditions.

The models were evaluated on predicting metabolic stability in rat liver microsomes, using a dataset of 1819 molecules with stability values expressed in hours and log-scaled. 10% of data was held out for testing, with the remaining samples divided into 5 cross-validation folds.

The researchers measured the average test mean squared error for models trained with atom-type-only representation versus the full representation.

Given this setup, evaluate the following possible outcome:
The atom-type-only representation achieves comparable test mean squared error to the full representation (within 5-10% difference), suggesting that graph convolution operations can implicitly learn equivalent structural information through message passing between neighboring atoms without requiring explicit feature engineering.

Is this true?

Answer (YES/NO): NO